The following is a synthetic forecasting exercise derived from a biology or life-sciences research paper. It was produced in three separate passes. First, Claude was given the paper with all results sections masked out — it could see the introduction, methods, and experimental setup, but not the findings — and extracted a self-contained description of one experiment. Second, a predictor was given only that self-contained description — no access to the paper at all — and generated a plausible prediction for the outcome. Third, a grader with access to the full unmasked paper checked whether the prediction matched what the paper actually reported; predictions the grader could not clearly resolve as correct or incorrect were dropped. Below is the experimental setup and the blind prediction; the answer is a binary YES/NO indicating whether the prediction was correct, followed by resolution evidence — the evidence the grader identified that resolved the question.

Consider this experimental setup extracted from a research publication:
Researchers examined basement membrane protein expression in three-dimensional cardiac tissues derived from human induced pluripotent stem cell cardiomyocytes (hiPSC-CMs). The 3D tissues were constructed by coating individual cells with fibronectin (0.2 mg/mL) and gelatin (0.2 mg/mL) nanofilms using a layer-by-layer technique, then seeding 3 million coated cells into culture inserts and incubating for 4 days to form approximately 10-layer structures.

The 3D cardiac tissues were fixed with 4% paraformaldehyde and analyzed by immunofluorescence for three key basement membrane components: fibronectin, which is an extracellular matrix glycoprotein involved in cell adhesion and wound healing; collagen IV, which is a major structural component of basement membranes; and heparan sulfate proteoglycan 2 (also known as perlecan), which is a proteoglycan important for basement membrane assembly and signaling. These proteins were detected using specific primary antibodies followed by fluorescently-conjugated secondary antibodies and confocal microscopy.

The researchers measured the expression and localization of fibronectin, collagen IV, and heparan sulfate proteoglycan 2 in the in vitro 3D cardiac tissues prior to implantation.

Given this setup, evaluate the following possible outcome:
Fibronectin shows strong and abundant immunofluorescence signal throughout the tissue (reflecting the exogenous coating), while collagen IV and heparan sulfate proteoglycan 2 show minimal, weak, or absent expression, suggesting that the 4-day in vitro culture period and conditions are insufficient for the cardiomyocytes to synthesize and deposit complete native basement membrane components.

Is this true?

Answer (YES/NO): YES